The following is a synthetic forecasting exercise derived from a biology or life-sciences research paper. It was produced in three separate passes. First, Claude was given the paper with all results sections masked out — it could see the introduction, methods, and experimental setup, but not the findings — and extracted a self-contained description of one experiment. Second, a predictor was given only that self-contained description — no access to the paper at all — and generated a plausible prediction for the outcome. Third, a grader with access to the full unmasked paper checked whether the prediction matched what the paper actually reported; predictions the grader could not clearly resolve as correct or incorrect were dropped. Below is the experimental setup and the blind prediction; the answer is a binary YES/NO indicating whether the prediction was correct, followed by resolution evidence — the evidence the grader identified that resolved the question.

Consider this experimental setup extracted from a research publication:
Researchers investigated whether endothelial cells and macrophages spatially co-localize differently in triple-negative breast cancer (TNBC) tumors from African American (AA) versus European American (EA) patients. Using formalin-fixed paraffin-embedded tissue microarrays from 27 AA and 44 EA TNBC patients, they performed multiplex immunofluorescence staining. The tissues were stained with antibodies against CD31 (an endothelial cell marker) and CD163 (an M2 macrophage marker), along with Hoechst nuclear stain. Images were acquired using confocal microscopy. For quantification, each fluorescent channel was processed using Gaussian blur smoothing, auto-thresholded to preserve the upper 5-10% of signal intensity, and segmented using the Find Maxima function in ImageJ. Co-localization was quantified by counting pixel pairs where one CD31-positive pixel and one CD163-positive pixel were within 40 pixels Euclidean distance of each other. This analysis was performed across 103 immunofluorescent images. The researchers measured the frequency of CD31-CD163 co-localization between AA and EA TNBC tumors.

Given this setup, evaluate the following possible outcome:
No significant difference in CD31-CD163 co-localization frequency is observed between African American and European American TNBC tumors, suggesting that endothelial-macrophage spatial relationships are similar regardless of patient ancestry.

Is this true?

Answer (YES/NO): NO